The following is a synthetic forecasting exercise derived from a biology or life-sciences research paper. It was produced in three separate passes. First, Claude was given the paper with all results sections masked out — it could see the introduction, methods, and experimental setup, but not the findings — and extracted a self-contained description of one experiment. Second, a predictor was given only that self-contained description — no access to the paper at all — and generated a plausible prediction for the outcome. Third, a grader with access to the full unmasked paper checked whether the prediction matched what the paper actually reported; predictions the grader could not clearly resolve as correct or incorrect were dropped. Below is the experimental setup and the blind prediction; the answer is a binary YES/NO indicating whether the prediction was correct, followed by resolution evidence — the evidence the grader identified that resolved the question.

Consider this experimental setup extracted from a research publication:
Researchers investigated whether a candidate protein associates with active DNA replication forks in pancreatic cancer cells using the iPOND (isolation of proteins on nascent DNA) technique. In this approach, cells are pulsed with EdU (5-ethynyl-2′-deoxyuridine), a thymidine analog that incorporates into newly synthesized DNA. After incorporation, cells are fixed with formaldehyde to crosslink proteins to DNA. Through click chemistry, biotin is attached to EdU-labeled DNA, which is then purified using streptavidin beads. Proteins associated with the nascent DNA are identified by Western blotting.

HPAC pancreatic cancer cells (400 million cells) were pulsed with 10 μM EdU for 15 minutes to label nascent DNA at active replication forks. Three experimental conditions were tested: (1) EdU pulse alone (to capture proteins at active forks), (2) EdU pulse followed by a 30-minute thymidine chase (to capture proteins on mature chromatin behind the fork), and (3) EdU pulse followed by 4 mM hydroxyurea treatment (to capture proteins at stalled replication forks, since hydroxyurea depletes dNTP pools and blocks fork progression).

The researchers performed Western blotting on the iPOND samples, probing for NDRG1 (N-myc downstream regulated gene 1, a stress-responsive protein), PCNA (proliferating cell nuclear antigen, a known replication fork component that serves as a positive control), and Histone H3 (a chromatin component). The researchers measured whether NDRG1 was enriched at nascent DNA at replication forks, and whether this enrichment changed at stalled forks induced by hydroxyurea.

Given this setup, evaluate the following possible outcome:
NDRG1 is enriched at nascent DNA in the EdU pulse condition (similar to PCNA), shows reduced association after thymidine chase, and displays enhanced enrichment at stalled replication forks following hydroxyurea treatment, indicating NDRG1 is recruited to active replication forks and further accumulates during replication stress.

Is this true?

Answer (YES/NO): YES